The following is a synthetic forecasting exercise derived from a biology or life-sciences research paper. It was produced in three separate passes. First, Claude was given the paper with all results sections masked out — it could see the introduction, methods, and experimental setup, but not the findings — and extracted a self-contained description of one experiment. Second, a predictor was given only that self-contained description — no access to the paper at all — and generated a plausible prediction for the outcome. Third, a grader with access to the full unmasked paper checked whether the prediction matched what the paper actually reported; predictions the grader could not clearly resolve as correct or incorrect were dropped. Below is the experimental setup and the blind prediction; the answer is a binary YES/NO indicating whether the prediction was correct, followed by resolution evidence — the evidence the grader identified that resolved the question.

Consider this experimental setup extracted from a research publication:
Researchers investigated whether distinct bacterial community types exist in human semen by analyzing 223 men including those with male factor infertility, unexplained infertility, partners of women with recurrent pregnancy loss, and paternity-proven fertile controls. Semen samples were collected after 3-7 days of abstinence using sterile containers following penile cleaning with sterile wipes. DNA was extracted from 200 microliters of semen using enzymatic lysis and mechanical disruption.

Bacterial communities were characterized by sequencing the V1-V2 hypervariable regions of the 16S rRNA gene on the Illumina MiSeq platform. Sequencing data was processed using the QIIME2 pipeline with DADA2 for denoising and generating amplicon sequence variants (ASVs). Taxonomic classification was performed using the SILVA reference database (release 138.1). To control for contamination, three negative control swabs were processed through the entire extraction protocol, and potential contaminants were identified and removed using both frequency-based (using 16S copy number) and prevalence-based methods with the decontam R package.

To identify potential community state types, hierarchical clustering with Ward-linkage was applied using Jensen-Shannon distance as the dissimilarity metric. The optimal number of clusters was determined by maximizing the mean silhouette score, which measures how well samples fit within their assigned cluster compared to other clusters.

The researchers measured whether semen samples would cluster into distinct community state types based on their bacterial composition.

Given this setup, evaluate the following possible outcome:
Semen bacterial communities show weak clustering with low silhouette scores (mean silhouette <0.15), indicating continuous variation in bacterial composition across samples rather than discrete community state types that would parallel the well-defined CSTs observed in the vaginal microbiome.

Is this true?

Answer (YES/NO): NO